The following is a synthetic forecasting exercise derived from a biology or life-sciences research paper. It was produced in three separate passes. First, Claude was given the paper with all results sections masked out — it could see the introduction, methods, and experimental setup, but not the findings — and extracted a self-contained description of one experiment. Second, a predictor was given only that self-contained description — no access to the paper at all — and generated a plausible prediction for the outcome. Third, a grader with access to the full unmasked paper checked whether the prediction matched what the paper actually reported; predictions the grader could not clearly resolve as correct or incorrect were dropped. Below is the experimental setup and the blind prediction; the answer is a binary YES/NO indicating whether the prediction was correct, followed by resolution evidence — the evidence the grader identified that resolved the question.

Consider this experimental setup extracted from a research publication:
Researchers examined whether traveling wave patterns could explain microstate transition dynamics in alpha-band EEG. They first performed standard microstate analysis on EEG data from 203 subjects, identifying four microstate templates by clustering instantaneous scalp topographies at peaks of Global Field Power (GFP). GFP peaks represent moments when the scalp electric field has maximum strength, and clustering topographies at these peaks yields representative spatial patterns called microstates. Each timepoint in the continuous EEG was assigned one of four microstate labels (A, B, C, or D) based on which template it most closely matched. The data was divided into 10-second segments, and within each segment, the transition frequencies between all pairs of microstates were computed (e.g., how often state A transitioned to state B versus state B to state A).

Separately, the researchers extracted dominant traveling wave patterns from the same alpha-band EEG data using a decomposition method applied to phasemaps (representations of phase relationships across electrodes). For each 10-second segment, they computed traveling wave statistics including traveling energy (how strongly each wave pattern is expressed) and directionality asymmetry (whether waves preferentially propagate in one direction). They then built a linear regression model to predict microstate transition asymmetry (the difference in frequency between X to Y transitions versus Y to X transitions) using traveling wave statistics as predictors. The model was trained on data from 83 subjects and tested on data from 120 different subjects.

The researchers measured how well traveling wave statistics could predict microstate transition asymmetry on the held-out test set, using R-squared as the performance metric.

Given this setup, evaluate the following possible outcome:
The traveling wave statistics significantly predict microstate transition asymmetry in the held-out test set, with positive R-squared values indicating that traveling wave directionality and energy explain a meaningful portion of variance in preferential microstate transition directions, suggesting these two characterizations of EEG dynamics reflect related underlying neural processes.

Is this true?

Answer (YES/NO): YES